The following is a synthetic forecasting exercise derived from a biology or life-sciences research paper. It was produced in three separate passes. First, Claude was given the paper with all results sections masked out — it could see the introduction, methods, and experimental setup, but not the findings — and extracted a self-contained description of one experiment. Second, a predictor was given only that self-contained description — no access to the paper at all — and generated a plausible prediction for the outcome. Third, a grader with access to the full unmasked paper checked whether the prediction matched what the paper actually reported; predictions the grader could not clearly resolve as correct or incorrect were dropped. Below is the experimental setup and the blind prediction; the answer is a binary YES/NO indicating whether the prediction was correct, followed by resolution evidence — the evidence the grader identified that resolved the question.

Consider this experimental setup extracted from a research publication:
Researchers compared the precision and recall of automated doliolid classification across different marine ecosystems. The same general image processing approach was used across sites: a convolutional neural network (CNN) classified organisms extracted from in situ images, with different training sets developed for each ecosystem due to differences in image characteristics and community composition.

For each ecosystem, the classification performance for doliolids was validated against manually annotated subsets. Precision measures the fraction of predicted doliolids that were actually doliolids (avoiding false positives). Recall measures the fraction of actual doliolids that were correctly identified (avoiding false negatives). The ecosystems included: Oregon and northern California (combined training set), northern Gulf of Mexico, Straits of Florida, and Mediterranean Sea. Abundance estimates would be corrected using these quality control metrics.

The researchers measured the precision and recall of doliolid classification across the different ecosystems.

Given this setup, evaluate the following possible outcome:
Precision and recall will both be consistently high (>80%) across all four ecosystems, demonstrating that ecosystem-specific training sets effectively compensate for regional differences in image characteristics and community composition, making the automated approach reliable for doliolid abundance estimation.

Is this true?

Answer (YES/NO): NO